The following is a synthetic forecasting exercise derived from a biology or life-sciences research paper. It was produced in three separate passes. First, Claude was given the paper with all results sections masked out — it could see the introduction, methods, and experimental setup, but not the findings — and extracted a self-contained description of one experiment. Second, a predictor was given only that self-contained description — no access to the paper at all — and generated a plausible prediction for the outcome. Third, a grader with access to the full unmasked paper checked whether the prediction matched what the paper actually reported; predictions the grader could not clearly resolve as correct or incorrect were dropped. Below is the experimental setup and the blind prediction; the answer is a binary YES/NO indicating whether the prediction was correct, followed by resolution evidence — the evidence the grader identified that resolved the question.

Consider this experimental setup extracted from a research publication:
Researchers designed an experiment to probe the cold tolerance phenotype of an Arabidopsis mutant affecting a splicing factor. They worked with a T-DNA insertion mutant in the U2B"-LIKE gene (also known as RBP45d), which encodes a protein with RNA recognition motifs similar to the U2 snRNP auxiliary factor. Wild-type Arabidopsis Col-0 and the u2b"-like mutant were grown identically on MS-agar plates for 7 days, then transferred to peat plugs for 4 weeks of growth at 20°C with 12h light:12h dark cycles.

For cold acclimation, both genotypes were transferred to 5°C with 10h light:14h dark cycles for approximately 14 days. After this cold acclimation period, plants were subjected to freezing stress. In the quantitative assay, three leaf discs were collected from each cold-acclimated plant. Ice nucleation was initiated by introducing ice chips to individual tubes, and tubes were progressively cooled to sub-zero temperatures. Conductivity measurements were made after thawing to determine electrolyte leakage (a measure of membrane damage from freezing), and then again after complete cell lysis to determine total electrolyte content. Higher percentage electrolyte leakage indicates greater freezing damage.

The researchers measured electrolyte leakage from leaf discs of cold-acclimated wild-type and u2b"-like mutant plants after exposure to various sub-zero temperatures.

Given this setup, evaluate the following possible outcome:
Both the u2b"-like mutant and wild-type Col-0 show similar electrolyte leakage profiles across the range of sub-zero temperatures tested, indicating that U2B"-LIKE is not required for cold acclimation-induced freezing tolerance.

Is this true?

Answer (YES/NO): NO